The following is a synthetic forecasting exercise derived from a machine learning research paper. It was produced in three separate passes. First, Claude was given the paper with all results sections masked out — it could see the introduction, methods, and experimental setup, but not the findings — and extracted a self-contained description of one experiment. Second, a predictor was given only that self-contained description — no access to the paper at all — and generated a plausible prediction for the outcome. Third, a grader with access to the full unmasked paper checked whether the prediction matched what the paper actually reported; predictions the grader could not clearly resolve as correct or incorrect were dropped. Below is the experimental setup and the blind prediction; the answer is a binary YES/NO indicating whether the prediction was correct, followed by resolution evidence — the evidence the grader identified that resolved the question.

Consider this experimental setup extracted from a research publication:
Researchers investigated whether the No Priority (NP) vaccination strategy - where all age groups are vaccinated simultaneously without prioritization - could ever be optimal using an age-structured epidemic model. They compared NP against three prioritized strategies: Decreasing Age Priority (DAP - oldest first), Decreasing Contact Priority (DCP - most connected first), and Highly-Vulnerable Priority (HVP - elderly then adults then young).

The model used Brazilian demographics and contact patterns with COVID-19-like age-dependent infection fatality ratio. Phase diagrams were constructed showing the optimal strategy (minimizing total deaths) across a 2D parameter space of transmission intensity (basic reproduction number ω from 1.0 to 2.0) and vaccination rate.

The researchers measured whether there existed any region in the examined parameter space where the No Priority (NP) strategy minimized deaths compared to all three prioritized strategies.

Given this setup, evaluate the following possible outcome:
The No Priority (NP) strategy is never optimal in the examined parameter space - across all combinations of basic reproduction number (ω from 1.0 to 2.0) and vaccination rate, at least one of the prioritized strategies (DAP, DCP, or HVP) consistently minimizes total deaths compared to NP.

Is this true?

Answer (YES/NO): YES